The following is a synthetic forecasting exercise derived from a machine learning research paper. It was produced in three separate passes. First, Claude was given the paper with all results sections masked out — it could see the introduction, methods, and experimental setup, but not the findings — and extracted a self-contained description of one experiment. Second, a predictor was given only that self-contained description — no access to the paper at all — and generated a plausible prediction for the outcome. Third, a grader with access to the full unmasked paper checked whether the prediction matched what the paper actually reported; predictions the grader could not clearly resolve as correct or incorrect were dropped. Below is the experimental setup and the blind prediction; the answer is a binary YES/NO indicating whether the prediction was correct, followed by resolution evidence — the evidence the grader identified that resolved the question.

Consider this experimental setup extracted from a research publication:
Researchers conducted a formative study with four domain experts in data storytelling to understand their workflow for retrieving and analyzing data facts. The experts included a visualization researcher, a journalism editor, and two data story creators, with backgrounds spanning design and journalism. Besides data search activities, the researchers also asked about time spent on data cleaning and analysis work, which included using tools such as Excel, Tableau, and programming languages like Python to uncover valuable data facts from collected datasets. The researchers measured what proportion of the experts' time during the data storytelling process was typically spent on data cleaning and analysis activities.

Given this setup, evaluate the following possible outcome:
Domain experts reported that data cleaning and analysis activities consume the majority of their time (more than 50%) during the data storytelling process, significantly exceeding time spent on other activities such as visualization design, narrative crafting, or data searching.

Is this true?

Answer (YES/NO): NO